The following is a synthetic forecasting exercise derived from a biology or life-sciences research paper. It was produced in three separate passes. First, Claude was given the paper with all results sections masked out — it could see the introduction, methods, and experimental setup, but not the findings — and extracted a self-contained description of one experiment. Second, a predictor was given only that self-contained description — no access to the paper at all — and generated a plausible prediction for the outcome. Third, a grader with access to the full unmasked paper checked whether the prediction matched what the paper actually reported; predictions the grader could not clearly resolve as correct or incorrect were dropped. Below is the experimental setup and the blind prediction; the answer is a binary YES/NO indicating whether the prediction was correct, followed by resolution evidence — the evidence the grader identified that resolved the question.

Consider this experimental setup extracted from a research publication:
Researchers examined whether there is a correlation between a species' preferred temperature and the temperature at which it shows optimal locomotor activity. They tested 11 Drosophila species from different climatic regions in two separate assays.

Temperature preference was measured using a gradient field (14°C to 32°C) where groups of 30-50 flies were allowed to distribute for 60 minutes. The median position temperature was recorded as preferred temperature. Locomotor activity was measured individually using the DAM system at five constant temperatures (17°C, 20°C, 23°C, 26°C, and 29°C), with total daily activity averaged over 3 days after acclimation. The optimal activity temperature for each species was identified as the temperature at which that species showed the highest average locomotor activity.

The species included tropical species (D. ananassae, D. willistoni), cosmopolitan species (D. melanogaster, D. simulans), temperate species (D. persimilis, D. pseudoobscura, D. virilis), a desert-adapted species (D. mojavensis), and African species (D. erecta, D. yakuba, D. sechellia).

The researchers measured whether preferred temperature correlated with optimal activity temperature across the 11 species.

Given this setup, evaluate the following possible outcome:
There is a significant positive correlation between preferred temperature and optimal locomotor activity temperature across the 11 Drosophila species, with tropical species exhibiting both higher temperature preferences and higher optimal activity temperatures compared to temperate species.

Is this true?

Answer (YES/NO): NO